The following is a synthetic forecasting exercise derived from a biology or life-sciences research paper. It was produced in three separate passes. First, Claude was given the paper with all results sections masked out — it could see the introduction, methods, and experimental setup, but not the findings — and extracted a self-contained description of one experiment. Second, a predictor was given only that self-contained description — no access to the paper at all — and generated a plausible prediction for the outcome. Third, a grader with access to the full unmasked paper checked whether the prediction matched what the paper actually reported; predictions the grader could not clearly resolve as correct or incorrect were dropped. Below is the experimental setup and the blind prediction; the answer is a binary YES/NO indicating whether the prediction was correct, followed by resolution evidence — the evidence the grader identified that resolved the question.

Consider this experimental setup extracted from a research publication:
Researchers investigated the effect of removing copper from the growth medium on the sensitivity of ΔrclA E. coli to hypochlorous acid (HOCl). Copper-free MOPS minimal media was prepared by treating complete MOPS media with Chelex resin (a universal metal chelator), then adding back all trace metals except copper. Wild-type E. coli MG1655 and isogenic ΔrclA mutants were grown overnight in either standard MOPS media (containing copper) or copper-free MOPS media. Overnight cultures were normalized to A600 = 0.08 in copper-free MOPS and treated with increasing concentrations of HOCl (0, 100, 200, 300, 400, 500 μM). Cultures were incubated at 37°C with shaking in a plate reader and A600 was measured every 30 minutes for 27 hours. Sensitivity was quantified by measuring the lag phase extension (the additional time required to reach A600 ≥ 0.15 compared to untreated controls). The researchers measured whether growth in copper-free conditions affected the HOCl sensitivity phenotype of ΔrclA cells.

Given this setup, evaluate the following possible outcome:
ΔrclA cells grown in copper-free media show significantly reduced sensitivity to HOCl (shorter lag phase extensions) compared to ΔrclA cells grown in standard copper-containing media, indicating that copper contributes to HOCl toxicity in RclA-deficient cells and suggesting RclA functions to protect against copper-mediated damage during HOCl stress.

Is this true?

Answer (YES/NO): YES